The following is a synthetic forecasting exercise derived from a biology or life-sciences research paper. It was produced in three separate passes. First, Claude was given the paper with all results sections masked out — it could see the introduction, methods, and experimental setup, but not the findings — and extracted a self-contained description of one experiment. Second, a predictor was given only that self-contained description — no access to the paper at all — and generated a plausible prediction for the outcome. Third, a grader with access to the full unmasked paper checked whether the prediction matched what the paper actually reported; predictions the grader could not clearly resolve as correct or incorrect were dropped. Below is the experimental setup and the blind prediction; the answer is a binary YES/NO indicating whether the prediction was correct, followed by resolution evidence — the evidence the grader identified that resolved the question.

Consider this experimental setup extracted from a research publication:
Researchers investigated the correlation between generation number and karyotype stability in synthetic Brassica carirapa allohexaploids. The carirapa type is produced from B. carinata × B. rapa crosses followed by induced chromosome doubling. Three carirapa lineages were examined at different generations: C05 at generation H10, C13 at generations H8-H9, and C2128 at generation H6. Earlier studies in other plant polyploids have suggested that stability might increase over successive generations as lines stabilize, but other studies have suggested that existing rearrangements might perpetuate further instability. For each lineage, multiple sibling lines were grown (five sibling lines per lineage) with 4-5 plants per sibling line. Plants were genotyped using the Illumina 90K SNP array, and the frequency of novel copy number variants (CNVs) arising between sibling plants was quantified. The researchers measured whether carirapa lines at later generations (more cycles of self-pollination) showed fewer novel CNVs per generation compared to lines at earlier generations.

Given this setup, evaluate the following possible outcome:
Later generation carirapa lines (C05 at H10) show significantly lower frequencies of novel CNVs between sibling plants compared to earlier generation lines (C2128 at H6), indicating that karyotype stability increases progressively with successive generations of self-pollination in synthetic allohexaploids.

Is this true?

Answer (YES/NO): NO